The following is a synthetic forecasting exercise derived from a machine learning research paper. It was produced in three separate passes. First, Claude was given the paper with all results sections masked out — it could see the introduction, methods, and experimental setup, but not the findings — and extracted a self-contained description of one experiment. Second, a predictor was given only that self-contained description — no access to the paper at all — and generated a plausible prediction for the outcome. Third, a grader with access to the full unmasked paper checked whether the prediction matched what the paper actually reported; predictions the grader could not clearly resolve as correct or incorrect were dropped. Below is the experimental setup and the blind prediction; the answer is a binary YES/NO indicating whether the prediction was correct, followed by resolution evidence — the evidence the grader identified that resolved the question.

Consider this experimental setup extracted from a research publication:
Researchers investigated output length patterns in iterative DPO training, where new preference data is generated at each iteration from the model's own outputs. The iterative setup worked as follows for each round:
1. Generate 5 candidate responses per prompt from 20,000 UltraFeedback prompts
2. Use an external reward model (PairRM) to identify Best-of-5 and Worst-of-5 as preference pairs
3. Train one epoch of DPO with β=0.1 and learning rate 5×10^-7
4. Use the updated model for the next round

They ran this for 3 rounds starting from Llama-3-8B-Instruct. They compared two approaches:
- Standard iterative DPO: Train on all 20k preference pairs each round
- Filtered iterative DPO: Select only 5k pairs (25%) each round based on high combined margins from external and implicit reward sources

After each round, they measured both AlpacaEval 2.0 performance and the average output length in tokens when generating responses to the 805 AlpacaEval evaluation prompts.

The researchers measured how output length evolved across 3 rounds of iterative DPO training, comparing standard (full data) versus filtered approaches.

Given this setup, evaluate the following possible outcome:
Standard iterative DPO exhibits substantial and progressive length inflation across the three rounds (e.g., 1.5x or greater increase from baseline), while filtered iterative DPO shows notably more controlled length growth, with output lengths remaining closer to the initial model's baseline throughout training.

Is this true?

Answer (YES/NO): NO